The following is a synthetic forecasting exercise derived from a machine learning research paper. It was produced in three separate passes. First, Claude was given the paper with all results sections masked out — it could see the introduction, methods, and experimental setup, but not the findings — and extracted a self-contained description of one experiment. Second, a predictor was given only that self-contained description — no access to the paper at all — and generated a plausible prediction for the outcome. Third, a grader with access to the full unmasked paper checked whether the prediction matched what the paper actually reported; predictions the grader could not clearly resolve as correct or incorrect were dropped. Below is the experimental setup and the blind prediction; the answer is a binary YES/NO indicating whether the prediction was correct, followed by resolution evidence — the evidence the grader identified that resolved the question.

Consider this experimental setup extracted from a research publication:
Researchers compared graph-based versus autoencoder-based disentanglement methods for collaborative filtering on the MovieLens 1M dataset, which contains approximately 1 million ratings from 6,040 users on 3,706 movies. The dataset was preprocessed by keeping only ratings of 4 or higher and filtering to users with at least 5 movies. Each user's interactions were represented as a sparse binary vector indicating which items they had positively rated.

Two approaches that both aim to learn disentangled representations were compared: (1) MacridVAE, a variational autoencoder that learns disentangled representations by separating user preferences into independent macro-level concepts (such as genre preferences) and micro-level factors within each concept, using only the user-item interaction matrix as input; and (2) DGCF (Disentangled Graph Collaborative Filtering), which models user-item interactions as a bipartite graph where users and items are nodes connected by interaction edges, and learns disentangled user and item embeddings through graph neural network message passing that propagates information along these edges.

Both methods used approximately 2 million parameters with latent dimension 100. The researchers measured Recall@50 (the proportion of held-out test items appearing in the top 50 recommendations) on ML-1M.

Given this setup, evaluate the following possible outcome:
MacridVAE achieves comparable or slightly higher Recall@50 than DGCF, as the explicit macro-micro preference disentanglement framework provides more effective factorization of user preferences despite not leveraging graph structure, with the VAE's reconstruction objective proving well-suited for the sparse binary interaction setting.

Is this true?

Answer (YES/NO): NO